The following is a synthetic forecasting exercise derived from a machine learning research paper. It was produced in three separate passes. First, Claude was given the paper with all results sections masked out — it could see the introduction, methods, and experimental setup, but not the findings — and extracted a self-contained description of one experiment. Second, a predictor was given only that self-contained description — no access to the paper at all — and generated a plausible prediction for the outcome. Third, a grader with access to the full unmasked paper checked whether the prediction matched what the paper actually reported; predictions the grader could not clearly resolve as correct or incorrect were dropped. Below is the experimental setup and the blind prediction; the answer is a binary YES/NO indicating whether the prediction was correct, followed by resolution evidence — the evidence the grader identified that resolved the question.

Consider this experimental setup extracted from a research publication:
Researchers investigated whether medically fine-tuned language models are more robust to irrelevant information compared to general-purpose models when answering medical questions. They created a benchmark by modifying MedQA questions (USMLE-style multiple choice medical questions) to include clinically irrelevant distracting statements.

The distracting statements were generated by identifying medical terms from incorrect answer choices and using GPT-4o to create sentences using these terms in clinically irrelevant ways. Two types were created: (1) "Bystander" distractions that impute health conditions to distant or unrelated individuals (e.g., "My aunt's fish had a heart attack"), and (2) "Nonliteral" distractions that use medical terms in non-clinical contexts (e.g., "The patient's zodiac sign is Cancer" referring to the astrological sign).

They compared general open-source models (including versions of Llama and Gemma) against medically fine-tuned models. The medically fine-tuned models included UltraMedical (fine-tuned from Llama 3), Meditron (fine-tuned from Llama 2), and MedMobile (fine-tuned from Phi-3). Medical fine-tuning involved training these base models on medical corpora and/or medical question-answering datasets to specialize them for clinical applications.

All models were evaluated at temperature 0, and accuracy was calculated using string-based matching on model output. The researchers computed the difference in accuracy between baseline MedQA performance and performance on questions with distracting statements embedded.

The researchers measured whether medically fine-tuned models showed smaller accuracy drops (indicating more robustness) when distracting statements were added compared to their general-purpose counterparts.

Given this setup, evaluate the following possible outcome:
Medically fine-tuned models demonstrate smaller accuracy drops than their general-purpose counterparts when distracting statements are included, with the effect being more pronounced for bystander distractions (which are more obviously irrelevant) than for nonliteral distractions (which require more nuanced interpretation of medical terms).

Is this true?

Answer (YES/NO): NO